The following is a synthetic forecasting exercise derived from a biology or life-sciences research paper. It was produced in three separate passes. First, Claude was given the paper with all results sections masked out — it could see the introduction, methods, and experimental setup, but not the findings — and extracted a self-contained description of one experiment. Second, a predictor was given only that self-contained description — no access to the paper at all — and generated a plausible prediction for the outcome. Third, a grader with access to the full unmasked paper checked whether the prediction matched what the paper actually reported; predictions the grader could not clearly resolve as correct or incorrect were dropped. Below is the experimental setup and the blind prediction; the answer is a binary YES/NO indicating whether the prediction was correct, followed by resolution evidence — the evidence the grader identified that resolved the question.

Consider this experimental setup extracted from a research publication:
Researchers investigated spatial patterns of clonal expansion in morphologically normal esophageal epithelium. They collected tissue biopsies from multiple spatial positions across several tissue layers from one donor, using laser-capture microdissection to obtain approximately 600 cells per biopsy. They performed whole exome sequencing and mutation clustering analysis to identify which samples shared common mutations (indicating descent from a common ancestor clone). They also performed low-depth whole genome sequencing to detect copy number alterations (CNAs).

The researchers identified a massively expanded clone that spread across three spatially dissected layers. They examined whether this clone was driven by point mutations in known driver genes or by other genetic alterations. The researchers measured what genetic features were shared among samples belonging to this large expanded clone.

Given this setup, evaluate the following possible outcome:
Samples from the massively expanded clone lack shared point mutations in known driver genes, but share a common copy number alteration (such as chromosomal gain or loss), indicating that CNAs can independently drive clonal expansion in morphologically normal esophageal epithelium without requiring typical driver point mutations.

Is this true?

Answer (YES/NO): YES